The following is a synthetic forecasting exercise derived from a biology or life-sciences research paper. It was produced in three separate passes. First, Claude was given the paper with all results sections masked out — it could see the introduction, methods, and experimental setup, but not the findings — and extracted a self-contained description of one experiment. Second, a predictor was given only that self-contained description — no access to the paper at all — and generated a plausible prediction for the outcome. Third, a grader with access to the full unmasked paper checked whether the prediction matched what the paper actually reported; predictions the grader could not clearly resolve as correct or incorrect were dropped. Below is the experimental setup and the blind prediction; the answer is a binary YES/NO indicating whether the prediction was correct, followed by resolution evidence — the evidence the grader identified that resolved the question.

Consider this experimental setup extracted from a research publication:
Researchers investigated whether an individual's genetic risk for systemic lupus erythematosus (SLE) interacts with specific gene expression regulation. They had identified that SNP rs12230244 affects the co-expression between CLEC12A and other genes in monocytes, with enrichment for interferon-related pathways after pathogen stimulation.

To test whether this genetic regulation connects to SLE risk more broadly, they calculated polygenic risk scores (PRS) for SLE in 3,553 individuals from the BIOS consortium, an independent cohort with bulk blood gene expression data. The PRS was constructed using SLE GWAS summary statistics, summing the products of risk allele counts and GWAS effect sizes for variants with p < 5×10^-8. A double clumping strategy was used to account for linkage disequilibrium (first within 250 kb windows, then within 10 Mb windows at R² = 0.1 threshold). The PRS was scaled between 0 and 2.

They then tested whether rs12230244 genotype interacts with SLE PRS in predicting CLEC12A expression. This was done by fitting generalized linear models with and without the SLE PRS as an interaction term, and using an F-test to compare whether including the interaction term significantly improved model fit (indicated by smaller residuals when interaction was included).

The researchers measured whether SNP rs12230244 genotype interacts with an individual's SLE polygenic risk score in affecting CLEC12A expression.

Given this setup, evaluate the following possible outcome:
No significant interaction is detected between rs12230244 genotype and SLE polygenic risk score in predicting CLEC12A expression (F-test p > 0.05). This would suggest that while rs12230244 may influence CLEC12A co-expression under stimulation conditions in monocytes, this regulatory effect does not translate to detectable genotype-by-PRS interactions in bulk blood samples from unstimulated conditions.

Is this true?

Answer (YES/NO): NO